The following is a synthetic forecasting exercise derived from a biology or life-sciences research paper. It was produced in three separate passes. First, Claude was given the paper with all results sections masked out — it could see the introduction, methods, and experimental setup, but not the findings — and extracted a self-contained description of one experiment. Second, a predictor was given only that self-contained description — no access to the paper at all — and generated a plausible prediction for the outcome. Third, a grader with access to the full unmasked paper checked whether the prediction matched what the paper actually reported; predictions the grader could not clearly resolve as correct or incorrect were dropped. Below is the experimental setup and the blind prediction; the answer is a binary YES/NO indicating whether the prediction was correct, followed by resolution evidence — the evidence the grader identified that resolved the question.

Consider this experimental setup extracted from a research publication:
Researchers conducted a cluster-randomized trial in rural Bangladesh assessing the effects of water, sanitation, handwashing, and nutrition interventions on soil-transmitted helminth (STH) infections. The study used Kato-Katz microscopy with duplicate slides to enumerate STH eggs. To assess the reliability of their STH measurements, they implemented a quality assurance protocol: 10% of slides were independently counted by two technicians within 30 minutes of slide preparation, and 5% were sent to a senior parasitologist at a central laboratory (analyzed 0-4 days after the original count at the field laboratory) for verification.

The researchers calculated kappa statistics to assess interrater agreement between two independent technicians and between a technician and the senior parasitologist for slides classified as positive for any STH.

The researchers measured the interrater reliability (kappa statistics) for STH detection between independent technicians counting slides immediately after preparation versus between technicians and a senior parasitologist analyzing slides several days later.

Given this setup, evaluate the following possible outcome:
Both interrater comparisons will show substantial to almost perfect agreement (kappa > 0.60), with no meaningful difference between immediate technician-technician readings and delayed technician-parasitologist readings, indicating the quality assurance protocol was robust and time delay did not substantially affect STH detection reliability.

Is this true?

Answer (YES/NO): NO